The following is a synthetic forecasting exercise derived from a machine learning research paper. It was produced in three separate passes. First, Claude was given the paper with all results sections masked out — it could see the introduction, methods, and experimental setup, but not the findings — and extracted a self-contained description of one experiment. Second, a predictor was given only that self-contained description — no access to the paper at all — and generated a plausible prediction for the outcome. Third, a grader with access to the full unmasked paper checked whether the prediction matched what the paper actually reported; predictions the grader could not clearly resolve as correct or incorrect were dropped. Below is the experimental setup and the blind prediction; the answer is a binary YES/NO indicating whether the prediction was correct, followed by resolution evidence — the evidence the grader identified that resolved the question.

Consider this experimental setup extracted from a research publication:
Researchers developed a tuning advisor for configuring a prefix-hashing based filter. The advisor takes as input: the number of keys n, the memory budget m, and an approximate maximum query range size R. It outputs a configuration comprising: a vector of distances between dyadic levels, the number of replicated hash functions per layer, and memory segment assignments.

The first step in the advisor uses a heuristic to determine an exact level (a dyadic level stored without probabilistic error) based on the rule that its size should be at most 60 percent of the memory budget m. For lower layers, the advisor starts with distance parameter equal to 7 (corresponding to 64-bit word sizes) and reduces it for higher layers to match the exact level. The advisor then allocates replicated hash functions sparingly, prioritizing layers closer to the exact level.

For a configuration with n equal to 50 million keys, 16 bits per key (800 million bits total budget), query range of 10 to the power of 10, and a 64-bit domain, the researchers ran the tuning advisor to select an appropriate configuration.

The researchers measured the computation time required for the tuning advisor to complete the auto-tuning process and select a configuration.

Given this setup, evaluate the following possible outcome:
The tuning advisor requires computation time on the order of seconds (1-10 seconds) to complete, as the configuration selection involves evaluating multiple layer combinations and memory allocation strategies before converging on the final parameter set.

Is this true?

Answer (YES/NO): NO